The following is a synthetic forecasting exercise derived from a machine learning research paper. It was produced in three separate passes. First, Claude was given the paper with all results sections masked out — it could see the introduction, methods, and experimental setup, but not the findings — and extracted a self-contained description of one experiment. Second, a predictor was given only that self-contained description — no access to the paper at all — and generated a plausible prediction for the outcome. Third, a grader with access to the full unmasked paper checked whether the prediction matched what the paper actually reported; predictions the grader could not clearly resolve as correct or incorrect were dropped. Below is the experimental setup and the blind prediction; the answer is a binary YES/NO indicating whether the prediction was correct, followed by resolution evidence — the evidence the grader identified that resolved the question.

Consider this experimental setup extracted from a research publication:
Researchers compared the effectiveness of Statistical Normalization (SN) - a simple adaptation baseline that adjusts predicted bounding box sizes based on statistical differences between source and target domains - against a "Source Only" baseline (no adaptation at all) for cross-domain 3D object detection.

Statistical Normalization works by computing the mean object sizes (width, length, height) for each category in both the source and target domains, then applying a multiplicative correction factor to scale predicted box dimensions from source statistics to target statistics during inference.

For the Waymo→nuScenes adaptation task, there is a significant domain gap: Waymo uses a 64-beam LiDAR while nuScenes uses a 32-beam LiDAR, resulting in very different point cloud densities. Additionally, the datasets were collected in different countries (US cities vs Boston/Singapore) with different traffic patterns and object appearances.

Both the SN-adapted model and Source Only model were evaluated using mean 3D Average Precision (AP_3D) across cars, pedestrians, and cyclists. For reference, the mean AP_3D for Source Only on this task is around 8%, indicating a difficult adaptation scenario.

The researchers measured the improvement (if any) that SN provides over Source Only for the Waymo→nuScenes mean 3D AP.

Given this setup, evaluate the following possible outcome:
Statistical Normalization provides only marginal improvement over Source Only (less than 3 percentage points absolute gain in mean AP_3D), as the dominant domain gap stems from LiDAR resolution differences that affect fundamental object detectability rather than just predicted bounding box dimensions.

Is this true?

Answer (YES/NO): YES